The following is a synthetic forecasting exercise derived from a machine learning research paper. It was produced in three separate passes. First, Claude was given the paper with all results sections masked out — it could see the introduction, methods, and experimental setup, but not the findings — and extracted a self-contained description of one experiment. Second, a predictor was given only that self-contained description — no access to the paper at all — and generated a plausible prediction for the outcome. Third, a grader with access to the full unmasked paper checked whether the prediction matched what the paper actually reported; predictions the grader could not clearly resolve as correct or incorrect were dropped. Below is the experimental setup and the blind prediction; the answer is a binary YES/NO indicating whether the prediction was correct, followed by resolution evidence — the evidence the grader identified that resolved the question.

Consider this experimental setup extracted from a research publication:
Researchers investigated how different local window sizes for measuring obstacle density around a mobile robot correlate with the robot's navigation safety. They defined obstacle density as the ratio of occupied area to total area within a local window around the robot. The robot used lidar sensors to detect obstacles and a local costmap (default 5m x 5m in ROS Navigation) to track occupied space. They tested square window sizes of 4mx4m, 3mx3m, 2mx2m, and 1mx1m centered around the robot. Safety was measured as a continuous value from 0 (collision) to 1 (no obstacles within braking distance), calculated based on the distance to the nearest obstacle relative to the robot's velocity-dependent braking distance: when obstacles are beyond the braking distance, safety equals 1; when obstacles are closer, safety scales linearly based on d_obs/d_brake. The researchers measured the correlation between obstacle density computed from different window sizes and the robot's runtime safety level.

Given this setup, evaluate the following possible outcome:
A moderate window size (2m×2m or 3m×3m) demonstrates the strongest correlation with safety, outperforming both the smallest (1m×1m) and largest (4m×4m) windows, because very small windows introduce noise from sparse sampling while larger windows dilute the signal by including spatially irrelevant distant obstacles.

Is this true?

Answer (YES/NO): NO